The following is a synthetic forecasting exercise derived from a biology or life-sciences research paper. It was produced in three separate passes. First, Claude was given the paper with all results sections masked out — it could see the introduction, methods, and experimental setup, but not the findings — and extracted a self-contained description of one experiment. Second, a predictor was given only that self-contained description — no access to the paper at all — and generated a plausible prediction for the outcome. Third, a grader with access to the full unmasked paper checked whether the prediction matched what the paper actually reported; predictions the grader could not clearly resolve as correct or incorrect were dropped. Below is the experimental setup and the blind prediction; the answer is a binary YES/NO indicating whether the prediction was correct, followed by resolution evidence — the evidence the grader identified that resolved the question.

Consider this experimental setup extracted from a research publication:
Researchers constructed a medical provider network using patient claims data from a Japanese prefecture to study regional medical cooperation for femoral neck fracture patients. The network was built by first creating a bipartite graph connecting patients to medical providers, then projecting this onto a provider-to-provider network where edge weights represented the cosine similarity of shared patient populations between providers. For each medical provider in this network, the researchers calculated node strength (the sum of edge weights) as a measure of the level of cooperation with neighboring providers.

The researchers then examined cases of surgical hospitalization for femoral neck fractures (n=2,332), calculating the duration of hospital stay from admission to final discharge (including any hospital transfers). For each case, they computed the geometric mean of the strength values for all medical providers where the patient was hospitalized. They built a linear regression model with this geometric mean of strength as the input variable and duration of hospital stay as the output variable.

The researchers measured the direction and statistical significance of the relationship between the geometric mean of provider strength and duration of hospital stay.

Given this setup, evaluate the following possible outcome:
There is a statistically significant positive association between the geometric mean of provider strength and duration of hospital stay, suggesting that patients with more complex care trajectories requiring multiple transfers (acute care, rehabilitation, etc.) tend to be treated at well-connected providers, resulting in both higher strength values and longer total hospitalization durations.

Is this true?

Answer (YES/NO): NO